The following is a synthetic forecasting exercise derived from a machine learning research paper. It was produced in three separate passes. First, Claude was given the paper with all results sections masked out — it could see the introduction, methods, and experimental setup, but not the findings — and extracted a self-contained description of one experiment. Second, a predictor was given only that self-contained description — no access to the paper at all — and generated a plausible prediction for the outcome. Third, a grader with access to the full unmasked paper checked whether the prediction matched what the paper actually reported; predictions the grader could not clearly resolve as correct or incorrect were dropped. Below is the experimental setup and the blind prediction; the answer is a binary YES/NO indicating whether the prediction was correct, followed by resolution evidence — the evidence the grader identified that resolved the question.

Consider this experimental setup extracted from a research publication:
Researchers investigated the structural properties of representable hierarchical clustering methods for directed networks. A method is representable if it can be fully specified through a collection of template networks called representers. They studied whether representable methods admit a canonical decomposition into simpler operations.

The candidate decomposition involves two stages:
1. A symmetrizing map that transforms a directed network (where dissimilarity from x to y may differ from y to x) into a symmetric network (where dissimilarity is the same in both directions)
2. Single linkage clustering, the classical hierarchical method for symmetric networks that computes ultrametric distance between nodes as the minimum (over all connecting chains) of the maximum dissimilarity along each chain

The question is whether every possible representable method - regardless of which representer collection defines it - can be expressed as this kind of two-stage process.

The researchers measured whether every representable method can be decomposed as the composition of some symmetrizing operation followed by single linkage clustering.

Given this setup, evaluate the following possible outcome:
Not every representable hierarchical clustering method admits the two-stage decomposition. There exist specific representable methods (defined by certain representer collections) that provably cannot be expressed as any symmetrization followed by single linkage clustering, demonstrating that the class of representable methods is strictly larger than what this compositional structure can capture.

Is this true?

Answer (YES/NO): NO